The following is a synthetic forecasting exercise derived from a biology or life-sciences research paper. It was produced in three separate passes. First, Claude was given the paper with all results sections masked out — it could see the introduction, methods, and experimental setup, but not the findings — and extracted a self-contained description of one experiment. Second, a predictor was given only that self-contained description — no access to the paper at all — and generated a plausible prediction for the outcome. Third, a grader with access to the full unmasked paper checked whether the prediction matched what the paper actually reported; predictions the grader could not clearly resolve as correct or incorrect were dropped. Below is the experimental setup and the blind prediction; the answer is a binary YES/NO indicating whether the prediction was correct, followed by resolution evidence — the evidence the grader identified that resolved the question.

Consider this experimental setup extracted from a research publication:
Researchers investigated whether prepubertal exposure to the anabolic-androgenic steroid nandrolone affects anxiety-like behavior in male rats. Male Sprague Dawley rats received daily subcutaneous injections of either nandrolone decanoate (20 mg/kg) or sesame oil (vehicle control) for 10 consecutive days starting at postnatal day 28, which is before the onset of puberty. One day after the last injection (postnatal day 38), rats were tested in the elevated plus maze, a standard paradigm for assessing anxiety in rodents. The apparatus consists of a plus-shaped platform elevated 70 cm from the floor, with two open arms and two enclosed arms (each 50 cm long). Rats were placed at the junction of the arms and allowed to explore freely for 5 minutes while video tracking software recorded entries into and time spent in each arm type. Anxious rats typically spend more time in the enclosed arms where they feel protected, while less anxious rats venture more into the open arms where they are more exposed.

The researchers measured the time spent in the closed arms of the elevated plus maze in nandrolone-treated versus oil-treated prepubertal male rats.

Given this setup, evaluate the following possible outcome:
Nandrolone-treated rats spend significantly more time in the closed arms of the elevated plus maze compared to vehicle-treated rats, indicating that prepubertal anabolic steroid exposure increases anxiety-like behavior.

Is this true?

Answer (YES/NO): NO